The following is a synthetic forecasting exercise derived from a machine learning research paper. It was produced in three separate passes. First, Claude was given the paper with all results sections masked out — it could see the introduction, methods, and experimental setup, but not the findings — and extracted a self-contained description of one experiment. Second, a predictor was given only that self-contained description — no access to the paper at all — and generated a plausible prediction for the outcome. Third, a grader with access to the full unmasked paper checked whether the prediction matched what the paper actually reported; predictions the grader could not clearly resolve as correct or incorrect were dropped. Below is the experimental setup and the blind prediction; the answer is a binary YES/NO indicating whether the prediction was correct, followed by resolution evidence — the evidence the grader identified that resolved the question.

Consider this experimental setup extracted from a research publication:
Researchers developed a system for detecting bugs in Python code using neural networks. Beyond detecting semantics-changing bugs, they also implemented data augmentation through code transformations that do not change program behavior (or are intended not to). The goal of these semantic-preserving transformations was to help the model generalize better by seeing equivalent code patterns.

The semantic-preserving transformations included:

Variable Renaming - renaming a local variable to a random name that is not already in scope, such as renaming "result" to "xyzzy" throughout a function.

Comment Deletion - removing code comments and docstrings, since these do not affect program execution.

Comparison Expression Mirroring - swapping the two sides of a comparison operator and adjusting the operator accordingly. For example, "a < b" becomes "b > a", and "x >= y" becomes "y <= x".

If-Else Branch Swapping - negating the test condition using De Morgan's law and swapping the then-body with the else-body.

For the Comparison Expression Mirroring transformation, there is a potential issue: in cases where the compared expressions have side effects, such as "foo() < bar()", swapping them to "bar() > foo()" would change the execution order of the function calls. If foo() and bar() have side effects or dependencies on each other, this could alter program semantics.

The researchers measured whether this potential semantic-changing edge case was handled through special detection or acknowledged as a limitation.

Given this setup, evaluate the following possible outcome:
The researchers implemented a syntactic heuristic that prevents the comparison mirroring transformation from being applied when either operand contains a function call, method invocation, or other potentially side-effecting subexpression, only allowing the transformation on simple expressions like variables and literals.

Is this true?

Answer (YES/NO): NO